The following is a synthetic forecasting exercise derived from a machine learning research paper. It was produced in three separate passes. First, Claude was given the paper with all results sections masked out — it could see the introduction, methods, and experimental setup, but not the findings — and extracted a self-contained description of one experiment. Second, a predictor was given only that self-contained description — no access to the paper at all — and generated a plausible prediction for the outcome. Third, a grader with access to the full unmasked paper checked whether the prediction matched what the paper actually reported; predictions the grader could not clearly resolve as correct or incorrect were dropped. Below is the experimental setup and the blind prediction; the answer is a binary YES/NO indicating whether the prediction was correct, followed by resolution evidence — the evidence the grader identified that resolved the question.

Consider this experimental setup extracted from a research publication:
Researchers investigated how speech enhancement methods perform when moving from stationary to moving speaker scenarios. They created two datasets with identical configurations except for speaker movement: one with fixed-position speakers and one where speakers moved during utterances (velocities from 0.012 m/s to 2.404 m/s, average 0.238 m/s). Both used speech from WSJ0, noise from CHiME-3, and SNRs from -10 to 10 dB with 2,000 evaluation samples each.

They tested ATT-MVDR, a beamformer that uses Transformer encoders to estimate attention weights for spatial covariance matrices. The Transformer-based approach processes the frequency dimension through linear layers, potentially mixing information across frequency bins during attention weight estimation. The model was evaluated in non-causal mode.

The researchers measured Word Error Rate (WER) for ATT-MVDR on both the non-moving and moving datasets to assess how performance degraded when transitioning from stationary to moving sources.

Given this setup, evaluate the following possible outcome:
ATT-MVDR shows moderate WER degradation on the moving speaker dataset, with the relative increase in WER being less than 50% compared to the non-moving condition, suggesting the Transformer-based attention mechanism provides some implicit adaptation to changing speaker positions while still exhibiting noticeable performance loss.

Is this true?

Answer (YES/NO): YES